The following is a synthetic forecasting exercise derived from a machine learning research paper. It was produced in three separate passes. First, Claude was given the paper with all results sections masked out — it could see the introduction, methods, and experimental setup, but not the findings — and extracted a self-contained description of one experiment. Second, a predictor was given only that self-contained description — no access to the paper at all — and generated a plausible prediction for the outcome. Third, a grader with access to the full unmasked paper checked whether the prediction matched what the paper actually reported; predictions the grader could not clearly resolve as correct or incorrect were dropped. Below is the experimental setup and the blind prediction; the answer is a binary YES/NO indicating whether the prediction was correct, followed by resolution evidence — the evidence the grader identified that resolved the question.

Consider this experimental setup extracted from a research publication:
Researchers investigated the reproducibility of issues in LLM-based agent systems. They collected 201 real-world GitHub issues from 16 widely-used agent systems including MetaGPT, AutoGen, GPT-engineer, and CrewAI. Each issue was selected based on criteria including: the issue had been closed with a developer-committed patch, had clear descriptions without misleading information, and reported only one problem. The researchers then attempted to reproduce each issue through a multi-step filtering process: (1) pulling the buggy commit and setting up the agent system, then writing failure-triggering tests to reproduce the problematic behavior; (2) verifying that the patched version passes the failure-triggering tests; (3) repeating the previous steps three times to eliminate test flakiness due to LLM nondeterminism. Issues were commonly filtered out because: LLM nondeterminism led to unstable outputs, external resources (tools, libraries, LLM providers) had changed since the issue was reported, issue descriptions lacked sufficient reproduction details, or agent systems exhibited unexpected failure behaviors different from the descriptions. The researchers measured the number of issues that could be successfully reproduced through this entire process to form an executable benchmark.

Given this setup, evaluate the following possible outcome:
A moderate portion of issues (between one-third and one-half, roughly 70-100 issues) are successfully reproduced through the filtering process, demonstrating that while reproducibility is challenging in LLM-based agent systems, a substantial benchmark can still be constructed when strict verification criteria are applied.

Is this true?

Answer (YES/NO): NO